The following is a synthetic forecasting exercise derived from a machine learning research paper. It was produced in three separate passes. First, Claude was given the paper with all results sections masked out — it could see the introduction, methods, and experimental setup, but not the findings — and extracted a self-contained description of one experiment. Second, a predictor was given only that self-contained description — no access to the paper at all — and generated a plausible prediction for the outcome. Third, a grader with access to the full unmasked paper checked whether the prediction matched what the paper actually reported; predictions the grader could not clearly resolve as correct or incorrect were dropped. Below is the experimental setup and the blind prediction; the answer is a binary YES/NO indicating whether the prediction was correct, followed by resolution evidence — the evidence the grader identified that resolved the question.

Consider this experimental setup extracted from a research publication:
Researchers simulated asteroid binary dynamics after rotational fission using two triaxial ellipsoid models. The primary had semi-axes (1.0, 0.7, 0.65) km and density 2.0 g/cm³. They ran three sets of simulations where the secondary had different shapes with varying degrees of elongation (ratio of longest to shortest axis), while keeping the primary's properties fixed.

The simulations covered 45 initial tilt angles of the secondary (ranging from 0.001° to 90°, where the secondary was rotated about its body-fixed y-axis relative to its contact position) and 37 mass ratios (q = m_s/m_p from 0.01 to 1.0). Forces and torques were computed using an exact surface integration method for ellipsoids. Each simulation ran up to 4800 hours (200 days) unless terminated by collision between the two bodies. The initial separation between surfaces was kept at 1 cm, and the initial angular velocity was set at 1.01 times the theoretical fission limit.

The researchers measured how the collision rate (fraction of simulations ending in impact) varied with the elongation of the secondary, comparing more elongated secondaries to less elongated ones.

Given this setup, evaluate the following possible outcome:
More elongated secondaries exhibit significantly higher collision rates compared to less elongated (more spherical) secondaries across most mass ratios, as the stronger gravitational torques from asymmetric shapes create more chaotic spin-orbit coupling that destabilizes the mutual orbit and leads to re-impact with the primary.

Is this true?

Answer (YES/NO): YES